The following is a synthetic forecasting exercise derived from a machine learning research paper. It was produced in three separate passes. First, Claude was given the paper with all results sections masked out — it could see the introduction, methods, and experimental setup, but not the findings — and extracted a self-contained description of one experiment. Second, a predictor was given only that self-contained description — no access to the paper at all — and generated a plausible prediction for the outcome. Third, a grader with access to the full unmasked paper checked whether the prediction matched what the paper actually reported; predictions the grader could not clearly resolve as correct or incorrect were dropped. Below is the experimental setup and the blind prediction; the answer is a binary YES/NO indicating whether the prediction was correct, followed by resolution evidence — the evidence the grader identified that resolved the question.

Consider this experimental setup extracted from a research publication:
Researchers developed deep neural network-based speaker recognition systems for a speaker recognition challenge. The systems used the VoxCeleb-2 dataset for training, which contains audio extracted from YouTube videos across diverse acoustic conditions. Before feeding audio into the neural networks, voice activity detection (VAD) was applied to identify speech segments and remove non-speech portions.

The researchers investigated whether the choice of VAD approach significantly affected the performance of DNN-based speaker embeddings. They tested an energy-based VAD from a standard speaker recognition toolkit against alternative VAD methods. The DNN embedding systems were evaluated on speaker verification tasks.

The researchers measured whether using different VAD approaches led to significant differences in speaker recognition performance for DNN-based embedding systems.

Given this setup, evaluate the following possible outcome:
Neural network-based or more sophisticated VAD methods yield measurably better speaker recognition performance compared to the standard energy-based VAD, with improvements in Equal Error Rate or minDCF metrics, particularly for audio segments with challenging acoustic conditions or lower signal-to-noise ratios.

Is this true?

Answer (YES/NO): NO